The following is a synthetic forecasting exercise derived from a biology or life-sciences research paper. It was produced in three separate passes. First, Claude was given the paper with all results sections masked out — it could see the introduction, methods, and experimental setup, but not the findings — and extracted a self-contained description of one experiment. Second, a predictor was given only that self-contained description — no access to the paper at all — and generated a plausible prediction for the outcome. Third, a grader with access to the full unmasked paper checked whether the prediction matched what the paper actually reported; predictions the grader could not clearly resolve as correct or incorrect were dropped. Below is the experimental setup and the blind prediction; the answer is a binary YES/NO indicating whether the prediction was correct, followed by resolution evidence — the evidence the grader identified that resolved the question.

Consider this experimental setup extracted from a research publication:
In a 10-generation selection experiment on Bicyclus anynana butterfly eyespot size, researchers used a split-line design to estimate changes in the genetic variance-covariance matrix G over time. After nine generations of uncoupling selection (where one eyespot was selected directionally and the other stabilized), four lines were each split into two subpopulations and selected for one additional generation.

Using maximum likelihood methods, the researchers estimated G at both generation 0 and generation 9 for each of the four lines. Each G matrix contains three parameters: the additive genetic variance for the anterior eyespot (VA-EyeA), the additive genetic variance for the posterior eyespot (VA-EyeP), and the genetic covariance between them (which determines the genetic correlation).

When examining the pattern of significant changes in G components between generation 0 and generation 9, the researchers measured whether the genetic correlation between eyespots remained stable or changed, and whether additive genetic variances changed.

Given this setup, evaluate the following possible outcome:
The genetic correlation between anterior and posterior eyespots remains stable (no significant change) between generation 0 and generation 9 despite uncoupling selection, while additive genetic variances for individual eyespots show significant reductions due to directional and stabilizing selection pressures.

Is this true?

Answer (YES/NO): NO